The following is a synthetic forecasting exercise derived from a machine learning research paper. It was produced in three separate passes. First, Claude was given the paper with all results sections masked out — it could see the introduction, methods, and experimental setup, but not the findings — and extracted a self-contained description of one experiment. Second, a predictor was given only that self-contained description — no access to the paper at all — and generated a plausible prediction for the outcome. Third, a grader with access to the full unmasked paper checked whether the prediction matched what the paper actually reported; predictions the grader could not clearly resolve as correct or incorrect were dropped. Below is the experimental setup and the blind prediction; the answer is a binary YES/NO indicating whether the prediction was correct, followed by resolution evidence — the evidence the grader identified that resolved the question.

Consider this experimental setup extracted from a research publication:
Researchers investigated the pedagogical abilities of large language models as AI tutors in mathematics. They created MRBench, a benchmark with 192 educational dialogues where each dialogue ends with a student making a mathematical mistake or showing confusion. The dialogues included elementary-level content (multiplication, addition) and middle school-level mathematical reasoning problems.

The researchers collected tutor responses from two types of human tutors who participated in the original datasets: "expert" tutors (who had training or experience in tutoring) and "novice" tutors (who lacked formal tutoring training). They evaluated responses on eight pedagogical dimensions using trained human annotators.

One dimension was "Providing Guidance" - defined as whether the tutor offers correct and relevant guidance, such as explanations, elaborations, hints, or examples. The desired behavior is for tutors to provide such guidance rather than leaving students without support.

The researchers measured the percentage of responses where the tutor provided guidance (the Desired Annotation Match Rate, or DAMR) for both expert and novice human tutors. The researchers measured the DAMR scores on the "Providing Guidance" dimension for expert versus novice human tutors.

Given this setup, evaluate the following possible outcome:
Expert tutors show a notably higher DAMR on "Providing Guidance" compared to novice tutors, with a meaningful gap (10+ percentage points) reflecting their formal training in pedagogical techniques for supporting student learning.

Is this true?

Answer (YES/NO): YES